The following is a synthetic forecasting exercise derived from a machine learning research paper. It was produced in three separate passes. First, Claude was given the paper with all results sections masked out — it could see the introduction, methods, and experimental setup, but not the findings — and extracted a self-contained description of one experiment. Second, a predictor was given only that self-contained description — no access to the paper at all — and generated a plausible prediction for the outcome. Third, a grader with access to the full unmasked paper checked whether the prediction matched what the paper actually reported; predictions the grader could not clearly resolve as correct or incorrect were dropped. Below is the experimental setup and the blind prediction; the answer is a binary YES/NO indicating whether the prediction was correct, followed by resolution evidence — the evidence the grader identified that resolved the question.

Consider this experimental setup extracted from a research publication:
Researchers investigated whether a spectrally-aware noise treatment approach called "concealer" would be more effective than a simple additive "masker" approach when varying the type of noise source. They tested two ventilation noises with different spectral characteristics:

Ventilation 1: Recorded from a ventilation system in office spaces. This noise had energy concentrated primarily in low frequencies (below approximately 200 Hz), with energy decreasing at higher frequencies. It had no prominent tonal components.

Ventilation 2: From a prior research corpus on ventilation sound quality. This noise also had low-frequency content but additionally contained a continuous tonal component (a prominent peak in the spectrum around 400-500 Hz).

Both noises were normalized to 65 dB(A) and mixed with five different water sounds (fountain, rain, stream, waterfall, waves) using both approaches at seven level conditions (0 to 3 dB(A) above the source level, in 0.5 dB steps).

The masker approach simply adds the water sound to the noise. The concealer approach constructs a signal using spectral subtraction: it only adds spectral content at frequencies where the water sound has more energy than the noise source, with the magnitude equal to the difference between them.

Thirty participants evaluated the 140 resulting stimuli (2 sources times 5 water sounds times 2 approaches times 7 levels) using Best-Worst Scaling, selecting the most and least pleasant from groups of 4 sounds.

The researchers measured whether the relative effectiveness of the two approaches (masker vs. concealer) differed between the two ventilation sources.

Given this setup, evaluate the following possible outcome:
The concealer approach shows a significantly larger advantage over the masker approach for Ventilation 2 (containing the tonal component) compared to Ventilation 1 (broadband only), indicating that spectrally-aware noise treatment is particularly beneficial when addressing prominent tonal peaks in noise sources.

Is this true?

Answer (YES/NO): NO